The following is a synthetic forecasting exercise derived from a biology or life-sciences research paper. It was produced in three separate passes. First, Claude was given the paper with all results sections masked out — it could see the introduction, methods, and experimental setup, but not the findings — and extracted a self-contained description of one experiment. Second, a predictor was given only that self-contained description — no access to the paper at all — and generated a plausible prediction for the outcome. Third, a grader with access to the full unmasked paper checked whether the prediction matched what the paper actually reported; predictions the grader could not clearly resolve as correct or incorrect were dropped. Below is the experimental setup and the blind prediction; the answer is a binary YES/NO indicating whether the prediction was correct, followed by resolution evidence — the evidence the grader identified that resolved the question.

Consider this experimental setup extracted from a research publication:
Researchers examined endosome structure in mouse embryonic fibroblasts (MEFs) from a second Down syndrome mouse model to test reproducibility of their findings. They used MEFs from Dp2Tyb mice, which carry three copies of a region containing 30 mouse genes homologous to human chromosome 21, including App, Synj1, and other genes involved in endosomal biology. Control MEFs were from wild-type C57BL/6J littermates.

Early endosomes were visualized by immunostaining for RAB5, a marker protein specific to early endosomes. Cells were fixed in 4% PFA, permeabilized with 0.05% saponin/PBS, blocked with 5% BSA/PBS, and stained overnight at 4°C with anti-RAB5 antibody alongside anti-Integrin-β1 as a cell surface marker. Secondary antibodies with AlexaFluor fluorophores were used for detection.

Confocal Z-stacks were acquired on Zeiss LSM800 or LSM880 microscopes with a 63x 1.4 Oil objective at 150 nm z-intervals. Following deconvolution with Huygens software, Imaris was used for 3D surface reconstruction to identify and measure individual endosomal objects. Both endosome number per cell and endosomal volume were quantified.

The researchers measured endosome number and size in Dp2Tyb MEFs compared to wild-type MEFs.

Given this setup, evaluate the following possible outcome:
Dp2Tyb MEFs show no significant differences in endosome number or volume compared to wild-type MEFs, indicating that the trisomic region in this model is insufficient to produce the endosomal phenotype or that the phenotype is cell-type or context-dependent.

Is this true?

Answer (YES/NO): YES